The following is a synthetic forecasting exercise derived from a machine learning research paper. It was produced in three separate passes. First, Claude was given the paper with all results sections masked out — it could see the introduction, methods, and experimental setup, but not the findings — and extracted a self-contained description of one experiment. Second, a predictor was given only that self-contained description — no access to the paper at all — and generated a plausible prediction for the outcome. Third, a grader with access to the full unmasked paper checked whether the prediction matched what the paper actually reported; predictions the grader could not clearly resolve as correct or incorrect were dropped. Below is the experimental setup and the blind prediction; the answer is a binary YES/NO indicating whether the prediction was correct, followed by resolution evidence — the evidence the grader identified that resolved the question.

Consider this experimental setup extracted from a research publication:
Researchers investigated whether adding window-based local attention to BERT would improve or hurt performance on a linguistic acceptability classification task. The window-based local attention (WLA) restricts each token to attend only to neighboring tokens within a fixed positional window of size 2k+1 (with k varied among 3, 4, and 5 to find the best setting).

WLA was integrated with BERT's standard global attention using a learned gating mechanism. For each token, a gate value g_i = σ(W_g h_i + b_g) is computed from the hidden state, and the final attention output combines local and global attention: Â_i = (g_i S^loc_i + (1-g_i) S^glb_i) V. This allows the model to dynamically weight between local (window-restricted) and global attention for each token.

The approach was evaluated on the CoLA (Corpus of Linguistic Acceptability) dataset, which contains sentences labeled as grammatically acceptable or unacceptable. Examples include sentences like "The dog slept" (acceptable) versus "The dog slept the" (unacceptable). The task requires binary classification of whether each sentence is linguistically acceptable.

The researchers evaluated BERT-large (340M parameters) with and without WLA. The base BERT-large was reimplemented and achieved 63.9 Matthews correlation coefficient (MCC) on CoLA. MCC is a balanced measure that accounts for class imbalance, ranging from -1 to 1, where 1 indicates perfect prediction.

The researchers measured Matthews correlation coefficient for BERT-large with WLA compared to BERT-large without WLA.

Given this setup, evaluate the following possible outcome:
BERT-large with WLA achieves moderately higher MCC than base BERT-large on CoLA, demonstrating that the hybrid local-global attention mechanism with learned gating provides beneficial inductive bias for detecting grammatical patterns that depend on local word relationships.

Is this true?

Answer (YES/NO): NO